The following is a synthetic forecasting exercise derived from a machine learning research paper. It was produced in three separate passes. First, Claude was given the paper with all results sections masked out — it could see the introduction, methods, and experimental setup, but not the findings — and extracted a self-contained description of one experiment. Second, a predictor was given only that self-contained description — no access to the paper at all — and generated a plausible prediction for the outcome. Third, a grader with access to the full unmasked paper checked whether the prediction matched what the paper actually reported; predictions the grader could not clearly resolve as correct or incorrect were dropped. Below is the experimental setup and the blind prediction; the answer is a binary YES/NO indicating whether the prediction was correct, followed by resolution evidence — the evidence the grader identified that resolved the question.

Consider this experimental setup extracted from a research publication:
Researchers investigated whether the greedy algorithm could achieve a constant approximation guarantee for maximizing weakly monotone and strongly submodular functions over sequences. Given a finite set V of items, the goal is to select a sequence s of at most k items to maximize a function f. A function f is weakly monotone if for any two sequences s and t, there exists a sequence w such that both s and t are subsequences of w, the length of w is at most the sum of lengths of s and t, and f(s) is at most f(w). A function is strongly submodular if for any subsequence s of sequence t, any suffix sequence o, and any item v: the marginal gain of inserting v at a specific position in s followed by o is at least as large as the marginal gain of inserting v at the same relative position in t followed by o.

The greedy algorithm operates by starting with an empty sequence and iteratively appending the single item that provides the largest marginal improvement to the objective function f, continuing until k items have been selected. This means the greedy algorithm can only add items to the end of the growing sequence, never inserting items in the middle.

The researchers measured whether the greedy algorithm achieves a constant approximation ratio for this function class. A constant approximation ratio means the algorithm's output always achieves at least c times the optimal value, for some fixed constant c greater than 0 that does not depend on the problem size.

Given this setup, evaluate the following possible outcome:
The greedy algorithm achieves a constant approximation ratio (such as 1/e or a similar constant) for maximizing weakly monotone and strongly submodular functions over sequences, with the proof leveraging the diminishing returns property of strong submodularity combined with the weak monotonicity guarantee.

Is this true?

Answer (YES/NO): NO